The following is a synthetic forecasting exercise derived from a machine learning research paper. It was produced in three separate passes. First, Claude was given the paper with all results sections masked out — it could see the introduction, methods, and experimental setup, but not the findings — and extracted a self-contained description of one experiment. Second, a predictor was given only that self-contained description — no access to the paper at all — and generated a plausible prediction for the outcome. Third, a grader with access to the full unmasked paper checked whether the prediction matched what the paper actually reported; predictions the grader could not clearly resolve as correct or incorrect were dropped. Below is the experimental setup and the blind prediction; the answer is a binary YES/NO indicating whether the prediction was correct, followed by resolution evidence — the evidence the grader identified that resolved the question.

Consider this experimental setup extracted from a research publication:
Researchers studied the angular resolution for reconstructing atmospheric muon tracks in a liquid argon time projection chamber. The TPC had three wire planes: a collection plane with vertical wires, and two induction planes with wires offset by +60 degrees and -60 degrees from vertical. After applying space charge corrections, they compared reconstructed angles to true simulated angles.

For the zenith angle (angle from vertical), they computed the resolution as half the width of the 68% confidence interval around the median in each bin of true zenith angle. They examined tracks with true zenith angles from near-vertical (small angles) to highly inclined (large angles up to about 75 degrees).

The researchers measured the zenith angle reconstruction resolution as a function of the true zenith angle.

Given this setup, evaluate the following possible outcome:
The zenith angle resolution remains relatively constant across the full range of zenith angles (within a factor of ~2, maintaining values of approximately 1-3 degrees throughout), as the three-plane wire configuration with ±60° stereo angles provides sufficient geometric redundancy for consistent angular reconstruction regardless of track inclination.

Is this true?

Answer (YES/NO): NO